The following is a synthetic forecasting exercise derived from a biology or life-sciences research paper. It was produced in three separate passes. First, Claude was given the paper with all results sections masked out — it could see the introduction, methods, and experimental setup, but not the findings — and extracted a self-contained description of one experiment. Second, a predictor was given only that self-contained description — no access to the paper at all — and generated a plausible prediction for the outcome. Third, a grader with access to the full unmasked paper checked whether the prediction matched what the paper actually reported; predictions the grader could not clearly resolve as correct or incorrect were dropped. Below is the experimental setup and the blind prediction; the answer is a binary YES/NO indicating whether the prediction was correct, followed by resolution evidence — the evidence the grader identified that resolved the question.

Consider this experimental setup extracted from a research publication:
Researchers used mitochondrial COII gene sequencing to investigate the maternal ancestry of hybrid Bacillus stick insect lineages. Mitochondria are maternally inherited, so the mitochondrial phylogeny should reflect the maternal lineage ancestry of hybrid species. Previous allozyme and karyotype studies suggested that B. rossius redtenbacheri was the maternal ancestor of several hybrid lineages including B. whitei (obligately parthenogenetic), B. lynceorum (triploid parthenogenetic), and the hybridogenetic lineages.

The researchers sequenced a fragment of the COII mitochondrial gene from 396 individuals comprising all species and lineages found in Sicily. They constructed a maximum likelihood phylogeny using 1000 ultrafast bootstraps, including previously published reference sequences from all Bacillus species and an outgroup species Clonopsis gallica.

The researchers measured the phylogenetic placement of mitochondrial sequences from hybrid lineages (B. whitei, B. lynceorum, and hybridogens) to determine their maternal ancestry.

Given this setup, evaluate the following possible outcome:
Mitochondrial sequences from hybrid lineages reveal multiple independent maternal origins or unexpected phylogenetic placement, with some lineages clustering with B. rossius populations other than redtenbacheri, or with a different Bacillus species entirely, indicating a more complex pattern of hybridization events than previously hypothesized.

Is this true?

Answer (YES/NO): NO